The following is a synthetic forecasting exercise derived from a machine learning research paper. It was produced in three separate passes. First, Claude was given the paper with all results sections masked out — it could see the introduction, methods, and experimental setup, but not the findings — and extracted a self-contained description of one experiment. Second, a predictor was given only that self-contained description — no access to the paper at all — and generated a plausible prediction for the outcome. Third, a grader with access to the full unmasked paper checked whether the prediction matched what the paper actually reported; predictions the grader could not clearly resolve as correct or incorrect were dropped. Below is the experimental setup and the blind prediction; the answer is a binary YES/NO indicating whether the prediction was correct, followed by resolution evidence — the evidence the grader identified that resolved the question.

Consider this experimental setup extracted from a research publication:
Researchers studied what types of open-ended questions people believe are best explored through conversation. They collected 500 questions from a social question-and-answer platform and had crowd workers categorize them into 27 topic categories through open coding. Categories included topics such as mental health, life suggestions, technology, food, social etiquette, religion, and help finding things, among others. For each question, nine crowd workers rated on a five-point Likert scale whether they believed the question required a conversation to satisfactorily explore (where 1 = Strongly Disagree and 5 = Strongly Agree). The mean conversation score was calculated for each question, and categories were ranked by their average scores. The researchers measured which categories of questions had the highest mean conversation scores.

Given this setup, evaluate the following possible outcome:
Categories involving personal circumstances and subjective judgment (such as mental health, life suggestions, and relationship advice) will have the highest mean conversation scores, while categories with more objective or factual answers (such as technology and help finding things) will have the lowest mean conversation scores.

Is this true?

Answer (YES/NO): NO